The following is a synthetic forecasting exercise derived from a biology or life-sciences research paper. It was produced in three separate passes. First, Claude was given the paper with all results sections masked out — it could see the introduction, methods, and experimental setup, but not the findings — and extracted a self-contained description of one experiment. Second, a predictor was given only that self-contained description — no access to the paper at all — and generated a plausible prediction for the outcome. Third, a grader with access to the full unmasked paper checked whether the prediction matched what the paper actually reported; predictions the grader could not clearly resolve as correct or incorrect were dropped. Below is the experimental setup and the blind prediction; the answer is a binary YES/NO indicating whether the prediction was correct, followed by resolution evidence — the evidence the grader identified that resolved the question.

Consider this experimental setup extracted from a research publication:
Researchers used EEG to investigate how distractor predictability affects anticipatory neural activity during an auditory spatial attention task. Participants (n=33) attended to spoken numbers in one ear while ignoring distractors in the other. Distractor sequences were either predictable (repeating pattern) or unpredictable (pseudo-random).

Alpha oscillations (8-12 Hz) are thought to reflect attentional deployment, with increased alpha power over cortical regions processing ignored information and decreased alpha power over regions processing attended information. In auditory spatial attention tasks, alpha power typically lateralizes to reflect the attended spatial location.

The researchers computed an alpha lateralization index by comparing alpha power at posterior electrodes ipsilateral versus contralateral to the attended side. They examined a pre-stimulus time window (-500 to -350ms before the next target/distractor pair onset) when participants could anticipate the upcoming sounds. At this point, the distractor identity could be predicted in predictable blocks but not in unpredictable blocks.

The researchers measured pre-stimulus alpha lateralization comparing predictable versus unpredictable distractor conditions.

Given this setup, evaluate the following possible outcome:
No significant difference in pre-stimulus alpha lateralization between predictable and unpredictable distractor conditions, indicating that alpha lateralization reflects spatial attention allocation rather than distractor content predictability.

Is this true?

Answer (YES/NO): NO